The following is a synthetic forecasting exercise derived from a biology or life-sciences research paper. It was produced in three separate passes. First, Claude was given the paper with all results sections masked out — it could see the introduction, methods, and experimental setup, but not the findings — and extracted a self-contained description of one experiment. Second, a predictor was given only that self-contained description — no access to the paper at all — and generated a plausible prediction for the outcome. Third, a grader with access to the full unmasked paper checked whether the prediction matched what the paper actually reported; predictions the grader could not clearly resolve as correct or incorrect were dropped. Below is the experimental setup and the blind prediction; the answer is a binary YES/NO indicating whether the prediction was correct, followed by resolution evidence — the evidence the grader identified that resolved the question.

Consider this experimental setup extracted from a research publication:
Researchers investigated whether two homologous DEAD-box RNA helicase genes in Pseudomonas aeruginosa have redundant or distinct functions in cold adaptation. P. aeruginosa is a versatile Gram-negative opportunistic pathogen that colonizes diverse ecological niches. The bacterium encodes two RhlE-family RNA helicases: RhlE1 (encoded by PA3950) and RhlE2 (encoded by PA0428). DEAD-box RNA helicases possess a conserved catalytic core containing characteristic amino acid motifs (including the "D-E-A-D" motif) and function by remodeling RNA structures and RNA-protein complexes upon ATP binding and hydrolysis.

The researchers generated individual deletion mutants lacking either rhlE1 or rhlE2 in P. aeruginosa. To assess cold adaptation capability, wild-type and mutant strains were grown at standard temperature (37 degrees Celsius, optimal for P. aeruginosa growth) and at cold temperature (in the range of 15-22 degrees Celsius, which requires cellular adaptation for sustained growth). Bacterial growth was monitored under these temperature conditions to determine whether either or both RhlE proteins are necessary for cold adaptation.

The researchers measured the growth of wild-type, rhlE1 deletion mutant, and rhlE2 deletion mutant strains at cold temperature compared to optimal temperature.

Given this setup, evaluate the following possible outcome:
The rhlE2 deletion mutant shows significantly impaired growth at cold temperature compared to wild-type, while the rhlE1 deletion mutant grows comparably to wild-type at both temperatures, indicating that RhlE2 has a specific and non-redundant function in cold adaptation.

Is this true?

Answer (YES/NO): NO